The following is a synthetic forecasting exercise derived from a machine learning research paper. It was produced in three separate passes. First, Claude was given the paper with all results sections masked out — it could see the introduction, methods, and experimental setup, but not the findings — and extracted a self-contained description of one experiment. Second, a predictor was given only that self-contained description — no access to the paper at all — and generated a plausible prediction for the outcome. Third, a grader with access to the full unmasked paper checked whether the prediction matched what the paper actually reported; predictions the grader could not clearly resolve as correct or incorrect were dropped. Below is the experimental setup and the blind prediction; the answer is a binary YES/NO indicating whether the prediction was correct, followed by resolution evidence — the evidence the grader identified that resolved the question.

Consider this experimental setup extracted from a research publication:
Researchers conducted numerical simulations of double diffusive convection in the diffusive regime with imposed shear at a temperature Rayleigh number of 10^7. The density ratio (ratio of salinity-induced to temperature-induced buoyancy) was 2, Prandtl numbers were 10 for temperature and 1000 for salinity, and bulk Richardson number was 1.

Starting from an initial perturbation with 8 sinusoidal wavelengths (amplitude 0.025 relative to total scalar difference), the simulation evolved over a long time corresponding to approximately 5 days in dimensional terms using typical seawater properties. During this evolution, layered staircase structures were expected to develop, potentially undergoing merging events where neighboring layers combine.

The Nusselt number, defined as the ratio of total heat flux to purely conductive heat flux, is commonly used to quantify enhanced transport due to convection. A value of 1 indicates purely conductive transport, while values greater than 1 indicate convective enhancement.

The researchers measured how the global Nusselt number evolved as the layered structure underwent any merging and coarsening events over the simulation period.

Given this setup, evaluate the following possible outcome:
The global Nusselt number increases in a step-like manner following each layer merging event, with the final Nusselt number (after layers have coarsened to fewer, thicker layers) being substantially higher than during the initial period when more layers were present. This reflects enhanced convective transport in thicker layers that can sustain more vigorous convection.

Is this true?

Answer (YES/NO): YES